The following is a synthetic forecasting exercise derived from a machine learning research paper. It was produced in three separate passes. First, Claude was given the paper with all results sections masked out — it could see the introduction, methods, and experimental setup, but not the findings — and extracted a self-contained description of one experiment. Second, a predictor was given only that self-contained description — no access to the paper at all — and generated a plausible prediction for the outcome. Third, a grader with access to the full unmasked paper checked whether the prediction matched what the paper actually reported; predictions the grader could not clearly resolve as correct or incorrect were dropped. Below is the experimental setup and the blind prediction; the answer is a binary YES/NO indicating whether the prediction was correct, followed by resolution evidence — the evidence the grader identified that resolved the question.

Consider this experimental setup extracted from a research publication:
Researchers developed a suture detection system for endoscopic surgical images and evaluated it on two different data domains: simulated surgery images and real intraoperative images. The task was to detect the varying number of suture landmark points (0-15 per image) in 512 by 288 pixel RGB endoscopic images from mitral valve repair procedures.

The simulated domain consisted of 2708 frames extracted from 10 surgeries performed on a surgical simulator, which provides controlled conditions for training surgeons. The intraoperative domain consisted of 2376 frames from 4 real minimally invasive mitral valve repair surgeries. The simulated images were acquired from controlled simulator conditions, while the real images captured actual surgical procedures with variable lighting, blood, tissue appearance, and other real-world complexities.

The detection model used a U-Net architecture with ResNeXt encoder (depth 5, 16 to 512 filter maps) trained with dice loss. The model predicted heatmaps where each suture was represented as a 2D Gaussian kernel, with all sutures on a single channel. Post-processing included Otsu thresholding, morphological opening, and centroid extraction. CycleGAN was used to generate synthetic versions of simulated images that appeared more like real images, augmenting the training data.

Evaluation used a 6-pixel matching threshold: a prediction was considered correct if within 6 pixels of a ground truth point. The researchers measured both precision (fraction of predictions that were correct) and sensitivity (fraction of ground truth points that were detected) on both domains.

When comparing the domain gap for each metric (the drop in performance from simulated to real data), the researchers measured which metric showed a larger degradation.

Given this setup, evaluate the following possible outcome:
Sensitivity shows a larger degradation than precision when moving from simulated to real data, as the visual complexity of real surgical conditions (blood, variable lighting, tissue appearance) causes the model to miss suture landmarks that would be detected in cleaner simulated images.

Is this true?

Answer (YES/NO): YES